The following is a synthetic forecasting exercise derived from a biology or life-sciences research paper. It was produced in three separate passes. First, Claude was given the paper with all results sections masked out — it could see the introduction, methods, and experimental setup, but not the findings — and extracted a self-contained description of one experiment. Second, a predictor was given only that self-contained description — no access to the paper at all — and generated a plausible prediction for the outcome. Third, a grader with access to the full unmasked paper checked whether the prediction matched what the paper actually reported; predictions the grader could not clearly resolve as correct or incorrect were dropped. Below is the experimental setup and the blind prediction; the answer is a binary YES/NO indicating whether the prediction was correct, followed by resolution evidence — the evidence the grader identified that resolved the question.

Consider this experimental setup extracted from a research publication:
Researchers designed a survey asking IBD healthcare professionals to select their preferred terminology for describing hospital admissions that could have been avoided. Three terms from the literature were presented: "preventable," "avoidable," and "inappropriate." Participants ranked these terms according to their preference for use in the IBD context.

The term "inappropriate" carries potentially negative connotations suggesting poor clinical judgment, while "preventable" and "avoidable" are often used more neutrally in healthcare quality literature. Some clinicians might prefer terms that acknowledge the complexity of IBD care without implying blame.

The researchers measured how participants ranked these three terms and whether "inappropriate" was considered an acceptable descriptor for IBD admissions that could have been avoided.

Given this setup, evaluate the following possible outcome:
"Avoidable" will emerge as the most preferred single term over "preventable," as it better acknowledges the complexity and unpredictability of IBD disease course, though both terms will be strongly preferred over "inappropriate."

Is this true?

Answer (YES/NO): NO